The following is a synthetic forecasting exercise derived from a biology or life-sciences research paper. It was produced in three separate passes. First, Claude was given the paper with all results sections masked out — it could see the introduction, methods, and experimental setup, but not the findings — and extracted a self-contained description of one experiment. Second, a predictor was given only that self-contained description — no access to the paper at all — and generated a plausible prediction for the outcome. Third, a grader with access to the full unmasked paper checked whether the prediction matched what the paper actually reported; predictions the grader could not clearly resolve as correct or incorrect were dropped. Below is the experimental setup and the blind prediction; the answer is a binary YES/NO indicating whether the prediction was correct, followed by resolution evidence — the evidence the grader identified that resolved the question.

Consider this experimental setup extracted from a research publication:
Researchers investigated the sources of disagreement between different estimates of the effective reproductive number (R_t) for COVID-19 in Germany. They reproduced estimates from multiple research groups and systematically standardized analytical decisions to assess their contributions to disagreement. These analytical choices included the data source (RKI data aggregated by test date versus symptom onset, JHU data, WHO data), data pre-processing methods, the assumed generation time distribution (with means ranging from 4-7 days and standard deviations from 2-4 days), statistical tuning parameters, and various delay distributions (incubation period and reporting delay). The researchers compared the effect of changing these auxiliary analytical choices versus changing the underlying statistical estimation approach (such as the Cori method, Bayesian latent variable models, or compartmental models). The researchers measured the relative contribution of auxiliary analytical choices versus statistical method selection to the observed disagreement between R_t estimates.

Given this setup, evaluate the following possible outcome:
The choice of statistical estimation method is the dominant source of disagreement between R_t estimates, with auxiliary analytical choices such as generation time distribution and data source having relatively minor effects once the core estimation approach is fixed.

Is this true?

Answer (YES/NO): NO